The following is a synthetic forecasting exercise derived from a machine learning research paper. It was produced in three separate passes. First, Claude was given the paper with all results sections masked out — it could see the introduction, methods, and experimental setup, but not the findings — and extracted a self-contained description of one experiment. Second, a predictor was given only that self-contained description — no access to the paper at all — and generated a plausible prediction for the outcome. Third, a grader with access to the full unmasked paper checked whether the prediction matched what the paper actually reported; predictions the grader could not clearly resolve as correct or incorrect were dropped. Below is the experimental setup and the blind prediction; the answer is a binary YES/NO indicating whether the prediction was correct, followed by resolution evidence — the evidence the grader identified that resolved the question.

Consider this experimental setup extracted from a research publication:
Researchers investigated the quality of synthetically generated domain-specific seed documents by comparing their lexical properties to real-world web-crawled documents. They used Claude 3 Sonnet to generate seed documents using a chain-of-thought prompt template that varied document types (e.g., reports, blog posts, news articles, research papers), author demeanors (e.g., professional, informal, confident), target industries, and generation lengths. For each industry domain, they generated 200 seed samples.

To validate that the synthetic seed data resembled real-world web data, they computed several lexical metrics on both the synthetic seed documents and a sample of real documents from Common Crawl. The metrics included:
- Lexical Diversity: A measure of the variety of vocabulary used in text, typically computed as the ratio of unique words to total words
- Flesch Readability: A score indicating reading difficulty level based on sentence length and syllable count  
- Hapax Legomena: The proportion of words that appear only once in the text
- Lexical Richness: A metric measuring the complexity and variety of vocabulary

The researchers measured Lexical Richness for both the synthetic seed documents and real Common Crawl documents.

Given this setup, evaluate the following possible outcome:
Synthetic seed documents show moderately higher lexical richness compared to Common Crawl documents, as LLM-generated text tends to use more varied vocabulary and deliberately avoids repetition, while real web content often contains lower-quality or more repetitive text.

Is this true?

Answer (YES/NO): YES